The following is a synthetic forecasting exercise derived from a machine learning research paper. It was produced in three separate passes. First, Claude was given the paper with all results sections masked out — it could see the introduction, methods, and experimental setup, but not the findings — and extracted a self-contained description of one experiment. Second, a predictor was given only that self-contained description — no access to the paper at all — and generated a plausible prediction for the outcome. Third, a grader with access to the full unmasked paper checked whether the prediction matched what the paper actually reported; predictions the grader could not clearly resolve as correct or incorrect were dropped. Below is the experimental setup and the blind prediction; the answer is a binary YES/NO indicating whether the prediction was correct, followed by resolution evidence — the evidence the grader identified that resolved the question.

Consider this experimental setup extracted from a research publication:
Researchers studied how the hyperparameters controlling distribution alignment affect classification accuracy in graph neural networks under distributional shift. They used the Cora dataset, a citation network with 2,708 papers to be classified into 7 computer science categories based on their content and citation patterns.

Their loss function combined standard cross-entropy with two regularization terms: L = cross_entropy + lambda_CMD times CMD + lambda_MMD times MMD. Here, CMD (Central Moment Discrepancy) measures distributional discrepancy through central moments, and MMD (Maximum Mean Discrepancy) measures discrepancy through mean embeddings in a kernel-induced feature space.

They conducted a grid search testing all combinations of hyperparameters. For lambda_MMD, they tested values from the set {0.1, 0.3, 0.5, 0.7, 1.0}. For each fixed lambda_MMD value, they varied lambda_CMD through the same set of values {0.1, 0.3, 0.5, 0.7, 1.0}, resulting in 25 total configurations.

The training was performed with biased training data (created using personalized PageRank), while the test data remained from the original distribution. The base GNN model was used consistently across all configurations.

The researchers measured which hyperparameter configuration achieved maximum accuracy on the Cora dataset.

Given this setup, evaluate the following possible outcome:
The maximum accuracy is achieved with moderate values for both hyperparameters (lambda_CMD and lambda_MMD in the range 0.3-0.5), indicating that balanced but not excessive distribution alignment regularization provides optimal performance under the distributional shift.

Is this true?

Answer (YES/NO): NO